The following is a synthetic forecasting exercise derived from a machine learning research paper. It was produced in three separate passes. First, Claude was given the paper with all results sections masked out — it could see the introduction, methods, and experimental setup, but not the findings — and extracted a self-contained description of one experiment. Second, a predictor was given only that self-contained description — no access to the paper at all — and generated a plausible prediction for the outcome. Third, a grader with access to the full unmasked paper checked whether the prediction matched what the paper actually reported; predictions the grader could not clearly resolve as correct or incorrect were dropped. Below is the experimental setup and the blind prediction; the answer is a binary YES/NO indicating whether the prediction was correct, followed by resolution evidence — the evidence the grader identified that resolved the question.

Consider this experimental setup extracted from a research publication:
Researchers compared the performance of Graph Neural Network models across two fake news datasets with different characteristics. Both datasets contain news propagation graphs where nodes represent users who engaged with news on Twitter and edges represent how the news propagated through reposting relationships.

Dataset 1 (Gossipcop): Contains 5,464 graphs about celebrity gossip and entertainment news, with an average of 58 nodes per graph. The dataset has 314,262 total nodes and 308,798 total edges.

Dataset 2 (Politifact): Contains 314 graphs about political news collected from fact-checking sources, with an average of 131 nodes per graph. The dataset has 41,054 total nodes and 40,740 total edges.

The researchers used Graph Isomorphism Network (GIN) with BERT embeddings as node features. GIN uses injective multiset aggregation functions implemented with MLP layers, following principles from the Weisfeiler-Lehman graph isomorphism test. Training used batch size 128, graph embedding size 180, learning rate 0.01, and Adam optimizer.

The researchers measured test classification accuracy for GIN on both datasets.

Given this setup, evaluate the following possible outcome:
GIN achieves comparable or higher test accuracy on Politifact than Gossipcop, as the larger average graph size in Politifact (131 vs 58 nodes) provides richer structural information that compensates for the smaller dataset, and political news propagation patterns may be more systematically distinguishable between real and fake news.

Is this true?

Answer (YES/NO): NO